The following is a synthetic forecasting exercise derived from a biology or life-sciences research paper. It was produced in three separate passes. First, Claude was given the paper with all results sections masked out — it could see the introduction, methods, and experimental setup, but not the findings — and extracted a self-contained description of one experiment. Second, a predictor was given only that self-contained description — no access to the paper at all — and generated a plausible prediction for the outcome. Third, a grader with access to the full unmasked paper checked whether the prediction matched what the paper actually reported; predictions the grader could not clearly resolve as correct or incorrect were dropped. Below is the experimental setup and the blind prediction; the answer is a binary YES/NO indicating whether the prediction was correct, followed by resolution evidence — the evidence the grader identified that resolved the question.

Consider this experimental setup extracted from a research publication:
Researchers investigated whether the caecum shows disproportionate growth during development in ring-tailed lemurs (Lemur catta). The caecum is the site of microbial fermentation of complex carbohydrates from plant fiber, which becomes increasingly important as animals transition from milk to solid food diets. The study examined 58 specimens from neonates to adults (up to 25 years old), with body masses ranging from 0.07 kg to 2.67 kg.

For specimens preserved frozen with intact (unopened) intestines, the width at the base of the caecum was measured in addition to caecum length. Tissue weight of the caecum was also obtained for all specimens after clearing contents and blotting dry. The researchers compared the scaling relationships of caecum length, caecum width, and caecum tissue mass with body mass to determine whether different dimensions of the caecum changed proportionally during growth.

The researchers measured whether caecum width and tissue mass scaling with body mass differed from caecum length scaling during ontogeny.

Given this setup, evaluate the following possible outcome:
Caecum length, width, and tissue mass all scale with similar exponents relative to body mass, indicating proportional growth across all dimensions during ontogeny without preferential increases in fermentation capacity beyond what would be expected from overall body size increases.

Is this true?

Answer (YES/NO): NO